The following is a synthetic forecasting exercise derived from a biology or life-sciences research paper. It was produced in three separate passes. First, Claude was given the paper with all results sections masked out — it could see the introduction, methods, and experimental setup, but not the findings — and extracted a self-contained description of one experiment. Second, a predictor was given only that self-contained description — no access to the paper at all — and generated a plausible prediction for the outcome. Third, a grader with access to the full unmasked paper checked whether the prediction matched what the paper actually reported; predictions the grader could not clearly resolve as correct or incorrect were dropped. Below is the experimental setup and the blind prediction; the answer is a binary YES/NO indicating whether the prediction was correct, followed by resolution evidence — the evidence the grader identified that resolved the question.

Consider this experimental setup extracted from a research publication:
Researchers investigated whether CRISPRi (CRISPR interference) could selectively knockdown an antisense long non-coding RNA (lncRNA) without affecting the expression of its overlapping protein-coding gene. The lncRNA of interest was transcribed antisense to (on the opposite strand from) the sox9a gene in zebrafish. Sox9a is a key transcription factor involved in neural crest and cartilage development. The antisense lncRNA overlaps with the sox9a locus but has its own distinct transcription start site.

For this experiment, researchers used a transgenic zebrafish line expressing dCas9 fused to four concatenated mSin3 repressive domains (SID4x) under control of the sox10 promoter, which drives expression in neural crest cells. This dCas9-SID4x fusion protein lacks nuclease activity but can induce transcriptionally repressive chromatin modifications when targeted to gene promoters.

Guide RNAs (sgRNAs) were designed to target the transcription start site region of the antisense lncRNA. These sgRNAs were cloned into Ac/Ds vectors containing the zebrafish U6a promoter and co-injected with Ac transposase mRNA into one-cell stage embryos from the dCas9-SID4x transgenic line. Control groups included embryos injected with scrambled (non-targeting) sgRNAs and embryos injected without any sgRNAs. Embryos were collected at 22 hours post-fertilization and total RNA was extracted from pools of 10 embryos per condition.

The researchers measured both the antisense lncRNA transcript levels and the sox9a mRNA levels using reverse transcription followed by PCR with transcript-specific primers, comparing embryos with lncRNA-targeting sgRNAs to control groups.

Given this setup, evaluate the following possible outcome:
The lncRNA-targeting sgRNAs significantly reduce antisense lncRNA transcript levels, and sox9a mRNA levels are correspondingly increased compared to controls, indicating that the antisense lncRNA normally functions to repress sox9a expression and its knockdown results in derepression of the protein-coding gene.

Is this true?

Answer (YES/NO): NO